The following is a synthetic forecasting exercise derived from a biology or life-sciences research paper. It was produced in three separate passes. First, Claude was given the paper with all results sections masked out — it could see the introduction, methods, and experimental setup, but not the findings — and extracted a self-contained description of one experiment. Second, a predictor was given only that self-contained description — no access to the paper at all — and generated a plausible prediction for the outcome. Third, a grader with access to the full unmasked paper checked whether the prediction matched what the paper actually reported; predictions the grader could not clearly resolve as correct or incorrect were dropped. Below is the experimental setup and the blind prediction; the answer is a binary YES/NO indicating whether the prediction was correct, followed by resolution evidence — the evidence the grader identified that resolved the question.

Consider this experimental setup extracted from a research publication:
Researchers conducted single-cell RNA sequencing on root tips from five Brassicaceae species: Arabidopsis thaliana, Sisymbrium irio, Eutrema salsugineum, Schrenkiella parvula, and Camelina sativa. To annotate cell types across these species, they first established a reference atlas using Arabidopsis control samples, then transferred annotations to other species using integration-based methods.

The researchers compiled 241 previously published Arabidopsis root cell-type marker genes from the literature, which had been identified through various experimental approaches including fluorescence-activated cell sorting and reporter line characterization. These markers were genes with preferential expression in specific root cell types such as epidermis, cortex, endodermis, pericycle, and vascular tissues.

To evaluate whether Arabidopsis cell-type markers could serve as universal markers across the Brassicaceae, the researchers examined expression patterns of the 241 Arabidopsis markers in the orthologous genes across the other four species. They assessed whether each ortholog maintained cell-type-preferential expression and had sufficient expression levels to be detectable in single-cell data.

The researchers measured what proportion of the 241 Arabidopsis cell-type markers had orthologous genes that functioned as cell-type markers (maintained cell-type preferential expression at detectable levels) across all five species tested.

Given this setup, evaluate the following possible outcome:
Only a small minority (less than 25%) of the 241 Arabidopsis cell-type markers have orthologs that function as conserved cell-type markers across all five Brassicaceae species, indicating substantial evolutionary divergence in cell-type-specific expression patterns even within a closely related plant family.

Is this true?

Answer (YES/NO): NO